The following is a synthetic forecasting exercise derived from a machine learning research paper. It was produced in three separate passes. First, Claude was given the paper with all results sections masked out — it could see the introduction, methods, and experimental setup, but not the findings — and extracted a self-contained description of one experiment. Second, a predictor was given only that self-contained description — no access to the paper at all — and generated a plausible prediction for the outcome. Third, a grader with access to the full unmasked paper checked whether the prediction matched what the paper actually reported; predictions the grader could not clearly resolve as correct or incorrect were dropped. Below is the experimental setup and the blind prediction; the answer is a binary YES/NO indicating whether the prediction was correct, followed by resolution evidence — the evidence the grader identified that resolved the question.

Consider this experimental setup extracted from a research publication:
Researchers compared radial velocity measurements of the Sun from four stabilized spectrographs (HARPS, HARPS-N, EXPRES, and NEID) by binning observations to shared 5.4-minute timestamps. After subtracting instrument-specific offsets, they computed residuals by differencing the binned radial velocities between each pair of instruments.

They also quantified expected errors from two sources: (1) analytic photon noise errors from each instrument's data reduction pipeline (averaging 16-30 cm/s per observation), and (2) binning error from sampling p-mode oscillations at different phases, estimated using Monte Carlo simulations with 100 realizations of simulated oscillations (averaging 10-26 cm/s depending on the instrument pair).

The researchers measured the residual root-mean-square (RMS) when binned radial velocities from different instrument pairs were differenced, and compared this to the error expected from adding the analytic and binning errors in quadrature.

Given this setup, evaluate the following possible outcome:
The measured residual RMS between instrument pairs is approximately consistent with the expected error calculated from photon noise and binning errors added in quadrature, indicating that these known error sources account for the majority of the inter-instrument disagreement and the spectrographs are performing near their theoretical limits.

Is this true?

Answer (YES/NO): NO